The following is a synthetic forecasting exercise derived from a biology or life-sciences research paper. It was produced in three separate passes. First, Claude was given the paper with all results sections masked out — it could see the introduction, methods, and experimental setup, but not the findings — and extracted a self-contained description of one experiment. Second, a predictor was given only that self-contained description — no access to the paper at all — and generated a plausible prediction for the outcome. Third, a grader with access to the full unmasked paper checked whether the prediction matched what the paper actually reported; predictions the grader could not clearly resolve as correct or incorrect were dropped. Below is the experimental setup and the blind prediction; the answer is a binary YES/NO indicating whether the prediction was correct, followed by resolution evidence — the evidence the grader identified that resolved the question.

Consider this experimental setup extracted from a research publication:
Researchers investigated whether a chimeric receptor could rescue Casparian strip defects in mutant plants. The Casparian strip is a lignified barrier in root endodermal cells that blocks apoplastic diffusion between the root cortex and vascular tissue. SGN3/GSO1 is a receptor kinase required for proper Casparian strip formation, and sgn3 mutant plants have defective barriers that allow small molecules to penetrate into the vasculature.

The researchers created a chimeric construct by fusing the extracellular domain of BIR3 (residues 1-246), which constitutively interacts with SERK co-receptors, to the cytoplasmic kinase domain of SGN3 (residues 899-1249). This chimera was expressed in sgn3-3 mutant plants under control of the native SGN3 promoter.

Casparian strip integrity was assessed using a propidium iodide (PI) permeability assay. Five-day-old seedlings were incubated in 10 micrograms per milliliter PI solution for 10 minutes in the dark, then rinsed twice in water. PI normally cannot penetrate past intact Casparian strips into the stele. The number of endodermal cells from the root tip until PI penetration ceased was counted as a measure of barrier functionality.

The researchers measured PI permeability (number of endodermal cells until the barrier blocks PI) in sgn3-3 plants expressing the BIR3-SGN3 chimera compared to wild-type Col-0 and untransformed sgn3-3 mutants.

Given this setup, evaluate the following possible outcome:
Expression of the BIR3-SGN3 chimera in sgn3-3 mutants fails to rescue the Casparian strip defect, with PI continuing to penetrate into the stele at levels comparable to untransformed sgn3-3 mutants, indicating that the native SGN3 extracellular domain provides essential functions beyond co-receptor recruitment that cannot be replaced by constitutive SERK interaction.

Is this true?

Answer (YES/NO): NO